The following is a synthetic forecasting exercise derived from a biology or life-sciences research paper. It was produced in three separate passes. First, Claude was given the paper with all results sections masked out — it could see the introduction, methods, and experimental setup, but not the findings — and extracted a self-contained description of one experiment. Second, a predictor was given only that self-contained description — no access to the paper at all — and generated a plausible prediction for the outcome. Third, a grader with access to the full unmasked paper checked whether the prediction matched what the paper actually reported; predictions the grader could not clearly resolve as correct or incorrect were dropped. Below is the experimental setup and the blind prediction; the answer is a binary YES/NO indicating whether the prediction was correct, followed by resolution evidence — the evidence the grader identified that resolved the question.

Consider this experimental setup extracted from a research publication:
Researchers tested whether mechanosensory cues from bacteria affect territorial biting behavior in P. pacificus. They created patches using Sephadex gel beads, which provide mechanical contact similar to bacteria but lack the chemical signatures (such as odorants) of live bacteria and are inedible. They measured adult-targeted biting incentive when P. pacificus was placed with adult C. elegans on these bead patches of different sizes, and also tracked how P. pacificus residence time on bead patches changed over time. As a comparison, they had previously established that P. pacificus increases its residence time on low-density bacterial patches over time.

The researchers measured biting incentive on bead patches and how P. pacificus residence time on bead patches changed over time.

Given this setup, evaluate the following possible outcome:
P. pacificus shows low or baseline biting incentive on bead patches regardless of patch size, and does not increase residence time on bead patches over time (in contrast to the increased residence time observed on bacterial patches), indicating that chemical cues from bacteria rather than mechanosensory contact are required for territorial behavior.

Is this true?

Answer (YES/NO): NO